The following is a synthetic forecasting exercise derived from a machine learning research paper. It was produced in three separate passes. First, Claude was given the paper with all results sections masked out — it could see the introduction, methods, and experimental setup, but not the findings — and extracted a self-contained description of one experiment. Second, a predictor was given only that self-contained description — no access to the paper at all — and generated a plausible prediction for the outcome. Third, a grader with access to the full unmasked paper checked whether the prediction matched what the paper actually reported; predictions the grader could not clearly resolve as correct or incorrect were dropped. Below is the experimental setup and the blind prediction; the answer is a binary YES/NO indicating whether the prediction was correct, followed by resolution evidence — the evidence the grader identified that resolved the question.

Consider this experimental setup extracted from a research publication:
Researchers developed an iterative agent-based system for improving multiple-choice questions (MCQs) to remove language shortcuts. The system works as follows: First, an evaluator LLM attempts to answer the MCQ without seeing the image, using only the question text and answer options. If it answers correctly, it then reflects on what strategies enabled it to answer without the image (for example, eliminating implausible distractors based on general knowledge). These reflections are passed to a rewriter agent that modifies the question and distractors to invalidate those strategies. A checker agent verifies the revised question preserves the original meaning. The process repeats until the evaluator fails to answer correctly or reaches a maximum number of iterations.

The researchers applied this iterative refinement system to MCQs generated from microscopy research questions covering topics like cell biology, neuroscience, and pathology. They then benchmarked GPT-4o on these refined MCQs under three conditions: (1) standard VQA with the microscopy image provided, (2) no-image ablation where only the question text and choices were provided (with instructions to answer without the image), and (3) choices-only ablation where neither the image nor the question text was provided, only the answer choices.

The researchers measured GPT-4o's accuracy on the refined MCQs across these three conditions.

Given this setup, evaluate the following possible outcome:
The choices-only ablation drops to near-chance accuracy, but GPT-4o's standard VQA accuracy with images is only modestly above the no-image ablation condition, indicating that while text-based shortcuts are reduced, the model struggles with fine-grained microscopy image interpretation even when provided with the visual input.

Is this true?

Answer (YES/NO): NO